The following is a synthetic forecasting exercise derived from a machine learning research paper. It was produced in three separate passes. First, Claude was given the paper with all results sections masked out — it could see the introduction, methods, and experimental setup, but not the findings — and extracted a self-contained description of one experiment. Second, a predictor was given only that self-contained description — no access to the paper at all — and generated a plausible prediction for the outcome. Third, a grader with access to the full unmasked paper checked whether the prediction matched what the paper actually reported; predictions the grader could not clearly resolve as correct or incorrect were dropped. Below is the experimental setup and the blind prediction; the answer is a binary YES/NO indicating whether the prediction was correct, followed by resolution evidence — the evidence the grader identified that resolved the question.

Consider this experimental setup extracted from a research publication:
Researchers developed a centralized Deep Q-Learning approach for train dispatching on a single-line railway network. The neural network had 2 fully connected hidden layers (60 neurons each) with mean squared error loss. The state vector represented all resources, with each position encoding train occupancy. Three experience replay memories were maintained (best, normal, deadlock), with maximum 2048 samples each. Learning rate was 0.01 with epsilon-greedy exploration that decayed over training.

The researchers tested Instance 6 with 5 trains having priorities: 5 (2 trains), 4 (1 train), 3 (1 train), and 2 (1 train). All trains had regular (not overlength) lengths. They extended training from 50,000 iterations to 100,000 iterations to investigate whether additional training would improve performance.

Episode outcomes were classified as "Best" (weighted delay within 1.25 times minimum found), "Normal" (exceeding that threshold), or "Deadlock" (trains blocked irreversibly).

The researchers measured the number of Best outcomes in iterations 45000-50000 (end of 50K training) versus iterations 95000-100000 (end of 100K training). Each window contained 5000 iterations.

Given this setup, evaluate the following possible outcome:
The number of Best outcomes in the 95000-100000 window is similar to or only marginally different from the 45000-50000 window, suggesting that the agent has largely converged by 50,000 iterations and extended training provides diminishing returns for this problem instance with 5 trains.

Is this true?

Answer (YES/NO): NO